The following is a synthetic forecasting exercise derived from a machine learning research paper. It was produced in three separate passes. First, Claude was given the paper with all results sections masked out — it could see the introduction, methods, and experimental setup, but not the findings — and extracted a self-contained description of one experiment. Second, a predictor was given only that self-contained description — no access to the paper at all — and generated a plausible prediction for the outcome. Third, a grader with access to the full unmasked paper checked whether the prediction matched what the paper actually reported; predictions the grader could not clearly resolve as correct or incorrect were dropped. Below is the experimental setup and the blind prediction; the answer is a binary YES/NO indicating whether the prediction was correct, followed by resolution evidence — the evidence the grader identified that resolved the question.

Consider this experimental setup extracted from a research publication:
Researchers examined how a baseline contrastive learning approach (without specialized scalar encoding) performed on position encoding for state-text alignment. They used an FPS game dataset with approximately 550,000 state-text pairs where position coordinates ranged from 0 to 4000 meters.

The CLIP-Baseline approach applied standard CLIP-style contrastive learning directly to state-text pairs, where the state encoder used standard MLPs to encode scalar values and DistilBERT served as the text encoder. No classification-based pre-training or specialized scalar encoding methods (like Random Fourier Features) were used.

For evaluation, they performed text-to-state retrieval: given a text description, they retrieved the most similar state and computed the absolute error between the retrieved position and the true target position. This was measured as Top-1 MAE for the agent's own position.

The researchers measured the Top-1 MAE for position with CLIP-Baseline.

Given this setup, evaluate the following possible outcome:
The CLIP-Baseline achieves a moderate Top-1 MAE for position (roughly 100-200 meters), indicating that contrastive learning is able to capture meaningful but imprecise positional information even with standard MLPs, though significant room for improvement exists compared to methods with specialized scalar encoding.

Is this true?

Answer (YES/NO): NO